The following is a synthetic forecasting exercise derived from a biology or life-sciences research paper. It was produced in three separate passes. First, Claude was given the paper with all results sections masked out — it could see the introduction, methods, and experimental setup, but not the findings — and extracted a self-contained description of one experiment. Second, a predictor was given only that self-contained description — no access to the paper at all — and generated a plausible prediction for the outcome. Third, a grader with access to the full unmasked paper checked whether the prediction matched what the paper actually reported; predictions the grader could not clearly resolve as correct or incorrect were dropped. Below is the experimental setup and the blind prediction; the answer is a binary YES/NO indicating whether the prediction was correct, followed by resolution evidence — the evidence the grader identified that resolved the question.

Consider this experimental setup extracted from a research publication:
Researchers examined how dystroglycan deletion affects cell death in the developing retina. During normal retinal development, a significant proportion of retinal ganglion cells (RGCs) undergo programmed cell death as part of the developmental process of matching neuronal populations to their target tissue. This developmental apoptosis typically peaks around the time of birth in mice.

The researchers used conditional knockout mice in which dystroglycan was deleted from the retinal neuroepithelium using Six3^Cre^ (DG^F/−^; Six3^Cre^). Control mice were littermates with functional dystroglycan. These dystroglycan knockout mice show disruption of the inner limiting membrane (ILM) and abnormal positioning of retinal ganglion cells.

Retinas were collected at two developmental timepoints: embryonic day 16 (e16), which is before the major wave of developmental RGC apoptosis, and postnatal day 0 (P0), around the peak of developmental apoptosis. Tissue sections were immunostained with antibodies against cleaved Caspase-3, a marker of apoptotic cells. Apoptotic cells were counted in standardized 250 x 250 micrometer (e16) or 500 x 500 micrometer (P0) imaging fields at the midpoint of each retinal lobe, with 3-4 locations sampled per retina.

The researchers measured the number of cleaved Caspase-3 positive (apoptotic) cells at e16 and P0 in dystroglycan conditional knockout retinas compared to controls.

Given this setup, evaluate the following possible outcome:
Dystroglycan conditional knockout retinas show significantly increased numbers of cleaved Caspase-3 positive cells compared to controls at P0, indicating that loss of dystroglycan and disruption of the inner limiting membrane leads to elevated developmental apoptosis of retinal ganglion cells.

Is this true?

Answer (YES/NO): YES